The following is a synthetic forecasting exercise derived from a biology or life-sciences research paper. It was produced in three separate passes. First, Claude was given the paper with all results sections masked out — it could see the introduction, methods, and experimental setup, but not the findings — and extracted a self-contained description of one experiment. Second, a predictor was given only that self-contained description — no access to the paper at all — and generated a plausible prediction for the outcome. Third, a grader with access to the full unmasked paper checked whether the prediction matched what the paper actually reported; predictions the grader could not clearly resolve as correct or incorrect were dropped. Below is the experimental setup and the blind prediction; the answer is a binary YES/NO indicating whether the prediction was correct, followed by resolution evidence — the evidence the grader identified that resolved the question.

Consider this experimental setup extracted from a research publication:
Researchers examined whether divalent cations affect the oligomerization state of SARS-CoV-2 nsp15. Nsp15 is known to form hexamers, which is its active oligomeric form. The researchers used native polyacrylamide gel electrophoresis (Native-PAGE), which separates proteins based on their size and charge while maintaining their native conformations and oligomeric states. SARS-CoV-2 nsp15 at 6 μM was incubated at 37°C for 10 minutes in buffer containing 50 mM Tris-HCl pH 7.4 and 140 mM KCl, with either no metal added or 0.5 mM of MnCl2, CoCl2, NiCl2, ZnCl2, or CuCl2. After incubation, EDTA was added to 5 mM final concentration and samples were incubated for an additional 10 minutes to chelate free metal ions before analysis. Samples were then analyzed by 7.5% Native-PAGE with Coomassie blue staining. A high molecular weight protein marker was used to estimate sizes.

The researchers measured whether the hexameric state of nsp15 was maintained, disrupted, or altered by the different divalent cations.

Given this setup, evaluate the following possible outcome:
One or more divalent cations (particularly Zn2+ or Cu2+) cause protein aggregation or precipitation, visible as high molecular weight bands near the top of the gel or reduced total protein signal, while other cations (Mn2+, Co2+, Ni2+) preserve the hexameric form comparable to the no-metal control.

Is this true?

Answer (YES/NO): NO